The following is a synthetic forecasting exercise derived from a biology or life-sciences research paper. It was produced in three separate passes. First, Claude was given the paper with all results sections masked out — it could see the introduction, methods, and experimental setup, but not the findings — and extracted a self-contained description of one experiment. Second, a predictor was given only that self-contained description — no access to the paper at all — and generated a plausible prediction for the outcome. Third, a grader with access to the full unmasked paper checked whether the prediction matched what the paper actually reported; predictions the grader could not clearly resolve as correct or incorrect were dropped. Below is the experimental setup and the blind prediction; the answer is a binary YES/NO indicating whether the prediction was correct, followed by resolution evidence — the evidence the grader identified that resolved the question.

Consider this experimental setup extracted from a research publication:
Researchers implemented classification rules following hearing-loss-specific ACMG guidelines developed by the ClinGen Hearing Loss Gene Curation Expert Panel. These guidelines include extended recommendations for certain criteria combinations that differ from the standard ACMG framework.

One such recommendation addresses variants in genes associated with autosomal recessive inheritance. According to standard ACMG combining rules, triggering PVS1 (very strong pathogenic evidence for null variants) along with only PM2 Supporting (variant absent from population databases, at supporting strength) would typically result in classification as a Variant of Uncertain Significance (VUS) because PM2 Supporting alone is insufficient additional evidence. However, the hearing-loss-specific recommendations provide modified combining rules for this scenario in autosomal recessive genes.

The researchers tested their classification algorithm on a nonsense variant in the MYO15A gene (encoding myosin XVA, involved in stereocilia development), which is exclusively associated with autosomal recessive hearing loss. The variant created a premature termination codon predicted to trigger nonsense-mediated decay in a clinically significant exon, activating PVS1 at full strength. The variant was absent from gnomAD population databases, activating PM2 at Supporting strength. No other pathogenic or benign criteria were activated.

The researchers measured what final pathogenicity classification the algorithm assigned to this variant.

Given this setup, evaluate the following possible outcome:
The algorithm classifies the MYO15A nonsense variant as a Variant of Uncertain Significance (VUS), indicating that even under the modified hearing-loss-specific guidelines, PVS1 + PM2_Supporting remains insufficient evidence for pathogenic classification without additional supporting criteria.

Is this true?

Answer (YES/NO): NO